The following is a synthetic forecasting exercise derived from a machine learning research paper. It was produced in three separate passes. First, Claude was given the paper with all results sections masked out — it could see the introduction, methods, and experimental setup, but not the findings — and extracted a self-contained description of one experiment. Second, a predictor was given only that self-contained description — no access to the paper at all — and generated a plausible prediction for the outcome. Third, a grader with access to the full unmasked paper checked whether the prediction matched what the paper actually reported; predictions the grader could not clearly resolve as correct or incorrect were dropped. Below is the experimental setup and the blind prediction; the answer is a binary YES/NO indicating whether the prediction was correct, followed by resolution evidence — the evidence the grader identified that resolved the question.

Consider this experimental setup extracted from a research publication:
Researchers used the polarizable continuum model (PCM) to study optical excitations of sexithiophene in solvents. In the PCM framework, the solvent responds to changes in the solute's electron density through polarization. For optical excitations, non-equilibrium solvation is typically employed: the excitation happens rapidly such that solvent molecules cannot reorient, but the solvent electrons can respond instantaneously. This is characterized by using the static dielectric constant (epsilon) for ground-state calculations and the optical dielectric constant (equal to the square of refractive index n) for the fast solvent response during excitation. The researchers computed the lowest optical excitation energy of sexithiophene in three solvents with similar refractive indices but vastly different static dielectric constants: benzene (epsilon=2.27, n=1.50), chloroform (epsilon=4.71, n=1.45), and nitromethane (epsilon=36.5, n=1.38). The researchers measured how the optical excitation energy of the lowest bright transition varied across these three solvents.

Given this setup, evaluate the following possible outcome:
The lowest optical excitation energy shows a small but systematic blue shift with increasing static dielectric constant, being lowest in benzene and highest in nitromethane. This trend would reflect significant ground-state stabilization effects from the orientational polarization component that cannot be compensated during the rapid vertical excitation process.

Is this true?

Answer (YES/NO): NO